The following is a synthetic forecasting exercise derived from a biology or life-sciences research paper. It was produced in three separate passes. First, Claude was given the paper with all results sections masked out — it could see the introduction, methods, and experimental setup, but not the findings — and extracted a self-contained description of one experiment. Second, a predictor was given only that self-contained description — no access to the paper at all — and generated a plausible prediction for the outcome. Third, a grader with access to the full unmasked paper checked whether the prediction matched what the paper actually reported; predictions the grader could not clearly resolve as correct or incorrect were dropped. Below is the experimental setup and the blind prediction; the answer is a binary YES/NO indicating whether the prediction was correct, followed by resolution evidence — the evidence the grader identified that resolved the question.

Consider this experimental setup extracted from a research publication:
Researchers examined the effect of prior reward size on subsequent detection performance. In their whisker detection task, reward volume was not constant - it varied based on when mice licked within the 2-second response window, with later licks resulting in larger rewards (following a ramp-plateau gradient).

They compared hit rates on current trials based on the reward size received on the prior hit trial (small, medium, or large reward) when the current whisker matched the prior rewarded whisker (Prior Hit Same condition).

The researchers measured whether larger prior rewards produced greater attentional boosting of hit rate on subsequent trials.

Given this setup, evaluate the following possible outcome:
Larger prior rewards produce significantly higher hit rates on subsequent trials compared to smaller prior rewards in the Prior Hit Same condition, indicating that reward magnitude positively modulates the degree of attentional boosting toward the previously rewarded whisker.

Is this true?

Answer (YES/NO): YES